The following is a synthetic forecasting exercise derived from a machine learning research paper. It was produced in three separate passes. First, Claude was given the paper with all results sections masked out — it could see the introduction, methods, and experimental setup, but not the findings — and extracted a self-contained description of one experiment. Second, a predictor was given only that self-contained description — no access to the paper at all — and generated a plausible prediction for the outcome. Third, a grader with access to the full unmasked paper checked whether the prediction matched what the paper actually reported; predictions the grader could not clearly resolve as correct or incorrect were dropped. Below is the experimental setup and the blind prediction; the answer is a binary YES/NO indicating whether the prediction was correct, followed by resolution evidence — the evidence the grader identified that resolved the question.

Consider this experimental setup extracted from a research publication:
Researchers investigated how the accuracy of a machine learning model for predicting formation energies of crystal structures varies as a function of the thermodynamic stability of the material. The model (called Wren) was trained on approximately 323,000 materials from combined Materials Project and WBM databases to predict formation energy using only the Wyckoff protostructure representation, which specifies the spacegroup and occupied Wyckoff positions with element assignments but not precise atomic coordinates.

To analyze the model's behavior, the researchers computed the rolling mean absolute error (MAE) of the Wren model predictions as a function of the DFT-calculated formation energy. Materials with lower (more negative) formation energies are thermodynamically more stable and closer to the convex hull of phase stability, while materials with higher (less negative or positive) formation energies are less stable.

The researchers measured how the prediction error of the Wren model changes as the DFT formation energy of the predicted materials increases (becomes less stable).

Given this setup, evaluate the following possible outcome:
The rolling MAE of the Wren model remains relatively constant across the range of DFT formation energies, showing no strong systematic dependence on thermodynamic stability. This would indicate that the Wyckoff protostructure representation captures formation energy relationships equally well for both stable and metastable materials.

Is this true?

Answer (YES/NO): NO